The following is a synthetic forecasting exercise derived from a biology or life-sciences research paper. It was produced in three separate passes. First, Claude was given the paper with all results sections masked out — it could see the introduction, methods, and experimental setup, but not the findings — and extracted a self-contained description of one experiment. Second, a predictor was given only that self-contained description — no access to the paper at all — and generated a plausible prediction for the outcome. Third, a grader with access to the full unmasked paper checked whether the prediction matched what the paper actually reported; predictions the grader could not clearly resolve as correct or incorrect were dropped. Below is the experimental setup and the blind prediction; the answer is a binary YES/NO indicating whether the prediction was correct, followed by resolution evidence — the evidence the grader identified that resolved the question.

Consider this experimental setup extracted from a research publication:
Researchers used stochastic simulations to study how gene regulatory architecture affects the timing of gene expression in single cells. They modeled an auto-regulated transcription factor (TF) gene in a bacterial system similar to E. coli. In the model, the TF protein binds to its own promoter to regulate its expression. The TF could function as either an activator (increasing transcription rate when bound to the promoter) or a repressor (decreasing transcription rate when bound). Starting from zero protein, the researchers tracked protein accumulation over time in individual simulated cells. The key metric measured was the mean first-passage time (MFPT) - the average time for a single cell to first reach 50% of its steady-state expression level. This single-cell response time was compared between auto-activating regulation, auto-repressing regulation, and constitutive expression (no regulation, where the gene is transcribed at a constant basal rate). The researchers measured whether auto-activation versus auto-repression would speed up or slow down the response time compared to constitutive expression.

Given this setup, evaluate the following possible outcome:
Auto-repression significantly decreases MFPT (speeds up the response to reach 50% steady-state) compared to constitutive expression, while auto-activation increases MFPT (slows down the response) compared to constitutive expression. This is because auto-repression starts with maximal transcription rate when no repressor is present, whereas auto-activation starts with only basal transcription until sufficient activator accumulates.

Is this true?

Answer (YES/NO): NO